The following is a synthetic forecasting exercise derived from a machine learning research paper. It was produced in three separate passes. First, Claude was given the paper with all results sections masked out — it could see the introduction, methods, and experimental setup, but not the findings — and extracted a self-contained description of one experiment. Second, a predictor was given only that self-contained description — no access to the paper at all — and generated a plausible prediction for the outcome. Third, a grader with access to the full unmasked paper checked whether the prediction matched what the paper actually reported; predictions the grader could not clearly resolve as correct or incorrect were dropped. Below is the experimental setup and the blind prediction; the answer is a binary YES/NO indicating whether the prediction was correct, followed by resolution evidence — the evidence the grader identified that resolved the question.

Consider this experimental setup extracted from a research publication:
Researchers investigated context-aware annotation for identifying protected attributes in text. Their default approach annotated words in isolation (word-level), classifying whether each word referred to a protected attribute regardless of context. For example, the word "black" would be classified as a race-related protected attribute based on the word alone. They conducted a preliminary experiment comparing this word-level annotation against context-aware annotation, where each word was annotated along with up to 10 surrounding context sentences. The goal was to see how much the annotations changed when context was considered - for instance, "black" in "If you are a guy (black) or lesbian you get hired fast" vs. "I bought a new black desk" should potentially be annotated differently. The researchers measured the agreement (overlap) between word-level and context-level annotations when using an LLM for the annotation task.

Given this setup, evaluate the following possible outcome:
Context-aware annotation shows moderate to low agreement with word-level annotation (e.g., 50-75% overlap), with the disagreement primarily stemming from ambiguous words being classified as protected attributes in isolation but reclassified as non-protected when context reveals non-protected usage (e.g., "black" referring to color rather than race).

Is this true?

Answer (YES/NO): NO